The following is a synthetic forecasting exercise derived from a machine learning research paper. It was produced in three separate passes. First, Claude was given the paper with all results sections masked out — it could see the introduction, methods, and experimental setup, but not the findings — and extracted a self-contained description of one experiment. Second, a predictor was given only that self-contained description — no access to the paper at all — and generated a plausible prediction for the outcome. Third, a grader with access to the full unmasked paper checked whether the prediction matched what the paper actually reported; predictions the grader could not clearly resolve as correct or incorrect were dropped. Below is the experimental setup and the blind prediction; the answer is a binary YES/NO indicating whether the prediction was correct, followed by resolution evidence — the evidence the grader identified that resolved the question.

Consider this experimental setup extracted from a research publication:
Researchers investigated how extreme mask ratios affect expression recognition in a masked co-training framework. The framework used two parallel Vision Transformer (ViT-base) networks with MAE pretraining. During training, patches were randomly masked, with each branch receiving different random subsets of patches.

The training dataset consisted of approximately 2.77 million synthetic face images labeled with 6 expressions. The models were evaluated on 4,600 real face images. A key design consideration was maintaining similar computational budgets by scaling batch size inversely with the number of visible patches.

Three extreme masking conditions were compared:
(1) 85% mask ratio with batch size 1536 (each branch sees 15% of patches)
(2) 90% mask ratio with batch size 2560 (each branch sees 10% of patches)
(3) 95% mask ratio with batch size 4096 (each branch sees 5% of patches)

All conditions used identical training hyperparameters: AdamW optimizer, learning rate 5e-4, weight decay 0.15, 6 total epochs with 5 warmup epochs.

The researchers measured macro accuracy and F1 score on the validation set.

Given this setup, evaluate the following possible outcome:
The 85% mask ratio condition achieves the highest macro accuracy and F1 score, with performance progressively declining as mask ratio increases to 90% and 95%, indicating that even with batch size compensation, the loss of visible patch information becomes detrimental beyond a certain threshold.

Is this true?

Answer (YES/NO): NO